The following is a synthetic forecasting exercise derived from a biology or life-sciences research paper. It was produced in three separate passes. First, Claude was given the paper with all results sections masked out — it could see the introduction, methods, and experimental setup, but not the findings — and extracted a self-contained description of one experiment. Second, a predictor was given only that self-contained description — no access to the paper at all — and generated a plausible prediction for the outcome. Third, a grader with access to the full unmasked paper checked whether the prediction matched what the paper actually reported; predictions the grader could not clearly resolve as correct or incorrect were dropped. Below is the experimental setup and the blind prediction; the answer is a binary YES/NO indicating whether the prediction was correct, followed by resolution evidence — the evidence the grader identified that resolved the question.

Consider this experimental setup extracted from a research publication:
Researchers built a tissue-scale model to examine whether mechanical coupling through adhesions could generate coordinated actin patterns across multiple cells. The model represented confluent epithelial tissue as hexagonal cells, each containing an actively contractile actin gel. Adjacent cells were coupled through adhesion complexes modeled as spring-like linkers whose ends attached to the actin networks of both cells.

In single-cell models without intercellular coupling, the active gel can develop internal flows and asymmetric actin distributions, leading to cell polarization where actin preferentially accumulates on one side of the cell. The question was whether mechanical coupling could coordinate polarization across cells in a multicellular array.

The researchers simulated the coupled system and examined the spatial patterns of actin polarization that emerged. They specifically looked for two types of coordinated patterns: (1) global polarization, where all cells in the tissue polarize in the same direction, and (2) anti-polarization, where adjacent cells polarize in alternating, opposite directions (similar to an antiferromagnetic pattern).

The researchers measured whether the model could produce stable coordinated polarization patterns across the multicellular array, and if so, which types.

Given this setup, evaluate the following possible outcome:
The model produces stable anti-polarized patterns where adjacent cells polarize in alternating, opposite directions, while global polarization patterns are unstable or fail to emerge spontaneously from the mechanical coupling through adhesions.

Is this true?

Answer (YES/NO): NO